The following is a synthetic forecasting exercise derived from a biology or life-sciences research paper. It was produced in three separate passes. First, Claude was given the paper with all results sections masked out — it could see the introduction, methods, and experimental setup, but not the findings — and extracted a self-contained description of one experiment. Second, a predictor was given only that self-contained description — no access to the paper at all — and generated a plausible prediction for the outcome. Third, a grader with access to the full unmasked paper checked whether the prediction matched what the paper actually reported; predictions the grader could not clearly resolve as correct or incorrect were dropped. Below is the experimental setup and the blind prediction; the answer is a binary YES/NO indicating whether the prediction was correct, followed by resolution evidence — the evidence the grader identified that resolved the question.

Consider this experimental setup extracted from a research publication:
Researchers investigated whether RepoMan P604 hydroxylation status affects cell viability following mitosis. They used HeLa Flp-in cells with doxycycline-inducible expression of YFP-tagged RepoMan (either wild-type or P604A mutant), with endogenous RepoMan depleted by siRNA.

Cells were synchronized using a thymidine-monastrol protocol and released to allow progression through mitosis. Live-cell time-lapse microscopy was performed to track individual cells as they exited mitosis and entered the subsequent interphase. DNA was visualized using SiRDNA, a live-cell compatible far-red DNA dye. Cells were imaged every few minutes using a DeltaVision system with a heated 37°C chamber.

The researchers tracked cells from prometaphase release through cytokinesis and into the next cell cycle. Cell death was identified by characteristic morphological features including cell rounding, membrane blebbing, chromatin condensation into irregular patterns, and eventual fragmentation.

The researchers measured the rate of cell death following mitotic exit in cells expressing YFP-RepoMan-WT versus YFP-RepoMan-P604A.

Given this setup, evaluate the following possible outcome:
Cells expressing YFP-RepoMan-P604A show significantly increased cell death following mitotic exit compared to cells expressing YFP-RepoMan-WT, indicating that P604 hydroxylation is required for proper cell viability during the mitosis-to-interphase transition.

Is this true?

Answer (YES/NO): YES